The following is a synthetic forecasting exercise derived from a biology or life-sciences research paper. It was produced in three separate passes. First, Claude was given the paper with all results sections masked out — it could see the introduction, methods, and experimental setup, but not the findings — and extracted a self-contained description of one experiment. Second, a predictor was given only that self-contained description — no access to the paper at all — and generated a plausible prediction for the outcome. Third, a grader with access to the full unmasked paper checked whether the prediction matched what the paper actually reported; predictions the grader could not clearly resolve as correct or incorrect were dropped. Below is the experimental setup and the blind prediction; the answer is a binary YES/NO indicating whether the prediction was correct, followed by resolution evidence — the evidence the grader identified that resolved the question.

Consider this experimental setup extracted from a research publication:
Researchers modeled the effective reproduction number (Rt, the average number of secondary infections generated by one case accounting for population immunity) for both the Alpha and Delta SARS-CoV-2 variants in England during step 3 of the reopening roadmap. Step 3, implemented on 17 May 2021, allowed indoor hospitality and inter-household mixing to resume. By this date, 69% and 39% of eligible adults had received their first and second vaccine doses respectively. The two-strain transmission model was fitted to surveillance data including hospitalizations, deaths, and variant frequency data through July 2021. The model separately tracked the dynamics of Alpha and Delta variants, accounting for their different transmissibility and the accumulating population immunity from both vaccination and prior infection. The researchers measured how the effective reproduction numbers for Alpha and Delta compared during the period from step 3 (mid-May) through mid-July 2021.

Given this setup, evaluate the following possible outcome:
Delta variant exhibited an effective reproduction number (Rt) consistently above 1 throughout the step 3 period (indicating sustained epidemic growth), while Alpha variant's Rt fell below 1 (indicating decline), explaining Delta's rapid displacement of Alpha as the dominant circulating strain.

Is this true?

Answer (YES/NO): YES